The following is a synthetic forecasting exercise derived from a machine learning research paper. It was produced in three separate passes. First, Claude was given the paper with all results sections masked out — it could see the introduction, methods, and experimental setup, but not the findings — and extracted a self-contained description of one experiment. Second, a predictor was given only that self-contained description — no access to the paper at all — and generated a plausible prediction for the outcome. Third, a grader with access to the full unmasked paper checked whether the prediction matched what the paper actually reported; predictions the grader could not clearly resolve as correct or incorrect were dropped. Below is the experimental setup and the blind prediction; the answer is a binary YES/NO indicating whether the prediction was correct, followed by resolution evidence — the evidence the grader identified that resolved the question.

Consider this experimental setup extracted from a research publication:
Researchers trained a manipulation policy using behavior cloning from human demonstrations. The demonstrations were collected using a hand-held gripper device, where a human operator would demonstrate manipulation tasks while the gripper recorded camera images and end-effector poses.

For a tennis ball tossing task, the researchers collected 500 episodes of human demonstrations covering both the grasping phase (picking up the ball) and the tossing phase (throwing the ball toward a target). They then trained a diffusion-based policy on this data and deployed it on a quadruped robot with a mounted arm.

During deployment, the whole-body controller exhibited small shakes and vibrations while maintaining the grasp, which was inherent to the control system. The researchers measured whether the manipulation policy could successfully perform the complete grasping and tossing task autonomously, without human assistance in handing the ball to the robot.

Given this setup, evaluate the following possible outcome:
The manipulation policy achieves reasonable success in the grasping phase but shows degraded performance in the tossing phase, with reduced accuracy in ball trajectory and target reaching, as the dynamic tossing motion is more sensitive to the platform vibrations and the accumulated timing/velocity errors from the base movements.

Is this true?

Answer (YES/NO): NO